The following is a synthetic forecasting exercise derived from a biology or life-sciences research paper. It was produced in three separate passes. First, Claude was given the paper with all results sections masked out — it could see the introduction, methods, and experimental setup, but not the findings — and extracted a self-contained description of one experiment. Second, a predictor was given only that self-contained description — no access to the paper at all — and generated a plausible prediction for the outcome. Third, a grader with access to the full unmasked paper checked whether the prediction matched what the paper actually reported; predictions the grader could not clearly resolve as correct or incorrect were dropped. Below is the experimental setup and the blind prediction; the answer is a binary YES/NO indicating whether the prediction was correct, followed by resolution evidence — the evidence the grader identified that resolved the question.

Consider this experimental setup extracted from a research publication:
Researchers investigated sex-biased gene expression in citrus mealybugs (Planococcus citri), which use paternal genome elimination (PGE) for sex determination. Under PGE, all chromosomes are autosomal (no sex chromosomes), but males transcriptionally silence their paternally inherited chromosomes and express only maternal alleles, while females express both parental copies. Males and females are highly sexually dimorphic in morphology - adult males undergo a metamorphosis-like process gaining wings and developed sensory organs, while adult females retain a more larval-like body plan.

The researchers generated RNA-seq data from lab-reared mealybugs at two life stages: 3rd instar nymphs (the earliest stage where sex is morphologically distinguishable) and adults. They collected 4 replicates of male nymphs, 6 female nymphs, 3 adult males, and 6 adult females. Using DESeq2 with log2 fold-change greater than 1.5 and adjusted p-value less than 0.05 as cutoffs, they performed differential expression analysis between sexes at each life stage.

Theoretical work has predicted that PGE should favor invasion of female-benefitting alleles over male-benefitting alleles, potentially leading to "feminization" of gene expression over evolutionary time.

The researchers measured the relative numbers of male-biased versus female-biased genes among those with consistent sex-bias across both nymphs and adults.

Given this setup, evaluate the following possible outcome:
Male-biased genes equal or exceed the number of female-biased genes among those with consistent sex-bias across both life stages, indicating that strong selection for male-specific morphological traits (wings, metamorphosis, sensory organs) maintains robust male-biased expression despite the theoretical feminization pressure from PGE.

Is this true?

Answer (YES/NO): NO